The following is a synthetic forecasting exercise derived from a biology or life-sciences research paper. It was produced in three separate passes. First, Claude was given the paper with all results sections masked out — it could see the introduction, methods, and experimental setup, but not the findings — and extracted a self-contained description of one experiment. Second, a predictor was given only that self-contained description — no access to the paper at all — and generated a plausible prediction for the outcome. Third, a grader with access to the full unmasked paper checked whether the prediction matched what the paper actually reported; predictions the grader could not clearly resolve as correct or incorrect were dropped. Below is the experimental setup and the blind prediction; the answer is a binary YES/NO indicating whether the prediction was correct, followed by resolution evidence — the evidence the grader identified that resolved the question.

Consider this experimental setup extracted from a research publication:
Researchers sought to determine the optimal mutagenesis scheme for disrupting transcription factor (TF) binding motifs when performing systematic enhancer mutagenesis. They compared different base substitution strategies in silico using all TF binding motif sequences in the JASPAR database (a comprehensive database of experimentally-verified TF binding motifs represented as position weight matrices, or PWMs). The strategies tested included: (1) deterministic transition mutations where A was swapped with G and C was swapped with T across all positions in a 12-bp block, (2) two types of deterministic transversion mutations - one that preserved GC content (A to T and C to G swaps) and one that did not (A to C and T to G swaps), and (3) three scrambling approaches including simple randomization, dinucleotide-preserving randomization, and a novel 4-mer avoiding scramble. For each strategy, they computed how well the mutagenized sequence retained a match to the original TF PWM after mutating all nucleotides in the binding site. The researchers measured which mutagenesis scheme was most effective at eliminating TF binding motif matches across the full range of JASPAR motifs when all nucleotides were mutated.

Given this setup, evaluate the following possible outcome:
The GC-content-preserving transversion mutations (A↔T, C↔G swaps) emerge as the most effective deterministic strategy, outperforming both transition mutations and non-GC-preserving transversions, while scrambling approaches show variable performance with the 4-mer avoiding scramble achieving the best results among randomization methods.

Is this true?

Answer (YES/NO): NO